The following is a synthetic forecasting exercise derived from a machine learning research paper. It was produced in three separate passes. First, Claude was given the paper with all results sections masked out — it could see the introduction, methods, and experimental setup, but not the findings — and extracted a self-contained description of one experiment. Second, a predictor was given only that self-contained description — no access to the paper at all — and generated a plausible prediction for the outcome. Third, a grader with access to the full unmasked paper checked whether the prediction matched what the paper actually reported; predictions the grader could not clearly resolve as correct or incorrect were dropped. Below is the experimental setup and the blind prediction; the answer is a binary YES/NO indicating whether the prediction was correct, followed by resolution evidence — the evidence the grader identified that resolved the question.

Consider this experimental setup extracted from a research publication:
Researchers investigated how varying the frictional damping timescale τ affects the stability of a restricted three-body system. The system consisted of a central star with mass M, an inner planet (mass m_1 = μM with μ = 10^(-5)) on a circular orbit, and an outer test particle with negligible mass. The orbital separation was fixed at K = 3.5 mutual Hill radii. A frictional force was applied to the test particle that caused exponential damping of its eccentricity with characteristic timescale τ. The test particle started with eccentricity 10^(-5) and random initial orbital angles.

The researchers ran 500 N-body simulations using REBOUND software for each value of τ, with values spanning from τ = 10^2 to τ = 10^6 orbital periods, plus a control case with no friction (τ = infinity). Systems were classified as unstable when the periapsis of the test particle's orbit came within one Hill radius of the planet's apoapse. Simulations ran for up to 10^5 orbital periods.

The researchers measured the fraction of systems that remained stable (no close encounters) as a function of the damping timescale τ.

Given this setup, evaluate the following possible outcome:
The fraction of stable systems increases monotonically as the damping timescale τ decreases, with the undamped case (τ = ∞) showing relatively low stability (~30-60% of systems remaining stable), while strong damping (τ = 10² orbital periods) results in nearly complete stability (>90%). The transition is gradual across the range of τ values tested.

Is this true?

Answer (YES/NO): NO